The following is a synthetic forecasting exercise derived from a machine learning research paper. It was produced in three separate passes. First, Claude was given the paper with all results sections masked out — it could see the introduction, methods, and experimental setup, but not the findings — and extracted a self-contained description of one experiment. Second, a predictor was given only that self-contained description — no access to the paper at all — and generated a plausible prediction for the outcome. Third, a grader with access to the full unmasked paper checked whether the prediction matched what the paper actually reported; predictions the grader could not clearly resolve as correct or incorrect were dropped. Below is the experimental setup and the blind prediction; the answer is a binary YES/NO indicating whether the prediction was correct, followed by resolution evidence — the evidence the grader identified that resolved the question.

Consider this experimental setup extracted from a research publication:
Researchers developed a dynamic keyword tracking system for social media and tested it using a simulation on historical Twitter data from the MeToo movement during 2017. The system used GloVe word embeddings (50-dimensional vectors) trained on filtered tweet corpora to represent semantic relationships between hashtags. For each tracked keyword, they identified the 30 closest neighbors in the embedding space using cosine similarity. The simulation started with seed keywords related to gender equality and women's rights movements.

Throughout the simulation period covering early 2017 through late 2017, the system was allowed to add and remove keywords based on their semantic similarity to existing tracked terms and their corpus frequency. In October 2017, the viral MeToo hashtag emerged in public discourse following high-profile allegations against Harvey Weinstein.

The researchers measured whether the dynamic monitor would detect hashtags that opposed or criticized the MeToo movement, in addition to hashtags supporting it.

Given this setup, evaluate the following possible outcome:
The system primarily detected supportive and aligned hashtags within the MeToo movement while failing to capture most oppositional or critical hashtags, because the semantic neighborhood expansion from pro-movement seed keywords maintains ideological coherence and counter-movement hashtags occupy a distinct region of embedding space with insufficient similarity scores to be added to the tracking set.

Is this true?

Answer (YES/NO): NO